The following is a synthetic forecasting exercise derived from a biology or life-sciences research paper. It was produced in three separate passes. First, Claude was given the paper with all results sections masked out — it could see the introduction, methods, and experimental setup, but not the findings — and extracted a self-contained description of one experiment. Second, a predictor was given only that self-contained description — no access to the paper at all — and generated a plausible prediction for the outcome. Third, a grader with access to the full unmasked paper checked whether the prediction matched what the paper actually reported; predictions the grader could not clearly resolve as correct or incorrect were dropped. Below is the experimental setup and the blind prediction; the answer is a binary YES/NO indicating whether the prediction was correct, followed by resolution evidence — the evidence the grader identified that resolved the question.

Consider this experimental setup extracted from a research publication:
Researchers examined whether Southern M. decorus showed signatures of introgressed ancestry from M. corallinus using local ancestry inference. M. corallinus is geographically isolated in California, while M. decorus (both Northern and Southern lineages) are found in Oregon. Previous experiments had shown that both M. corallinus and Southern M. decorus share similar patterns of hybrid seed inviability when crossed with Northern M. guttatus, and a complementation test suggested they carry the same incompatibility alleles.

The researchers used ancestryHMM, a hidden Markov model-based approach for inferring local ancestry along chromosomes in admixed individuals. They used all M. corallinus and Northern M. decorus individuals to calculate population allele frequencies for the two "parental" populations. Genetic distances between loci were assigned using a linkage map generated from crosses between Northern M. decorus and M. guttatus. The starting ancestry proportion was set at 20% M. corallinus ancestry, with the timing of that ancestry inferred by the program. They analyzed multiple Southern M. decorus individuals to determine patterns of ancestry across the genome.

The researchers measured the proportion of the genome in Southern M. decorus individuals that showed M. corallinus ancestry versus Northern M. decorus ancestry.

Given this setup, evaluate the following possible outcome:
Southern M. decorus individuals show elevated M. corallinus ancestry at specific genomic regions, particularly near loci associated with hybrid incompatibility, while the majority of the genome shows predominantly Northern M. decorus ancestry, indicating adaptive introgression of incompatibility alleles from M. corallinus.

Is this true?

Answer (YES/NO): YES